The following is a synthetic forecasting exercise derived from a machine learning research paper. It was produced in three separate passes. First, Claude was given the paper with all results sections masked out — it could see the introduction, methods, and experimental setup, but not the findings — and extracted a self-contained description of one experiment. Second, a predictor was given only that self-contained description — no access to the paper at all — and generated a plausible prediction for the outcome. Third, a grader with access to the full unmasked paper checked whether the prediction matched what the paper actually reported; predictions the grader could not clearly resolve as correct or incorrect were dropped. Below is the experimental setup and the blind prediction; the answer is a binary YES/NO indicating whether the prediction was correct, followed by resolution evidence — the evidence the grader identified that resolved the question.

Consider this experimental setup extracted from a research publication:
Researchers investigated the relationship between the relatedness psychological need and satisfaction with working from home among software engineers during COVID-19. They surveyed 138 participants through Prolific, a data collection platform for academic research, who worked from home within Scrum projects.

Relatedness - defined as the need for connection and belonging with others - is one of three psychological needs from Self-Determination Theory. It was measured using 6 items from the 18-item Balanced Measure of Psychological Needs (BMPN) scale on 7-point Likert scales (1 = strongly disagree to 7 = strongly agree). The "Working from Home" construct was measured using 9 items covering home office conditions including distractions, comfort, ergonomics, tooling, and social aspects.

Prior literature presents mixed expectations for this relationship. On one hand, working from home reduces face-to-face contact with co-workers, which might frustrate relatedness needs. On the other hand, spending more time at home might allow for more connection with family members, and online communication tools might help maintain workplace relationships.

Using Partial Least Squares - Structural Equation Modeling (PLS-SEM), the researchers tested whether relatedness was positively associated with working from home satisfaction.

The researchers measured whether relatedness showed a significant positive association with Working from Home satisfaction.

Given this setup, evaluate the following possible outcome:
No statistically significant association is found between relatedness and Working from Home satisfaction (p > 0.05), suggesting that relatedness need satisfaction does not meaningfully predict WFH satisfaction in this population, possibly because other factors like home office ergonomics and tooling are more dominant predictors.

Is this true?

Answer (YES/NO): NO